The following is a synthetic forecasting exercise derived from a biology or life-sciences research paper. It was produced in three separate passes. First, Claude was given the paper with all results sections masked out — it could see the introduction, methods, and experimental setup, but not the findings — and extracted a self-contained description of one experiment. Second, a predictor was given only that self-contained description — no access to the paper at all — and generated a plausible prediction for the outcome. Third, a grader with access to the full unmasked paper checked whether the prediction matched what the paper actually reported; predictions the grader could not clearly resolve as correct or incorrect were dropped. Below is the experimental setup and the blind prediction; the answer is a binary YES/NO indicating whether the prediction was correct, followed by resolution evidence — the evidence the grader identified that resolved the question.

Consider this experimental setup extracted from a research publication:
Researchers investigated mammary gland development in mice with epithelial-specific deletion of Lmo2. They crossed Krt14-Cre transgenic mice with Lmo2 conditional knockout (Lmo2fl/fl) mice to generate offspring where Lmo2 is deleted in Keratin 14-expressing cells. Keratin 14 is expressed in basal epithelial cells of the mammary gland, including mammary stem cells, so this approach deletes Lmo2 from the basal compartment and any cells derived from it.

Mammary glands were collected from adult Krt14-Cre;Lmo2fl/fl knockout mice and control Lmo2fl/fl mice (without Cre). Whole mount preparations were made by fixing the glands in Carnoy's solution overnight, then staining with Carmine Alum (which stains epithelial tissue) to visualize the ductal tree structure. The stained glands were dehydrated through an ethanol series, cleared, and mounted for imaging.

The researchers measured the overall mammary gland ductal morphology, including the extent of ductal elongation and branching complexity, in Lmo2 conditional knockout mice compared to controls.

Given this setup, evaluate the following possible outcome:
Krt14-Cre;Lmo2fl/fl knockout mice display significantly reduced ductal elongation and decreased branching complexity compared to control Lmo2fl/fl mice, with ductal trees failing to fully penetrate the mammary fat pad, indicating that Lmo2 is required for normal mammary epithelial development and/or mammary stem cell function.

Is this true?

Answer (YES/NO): NO